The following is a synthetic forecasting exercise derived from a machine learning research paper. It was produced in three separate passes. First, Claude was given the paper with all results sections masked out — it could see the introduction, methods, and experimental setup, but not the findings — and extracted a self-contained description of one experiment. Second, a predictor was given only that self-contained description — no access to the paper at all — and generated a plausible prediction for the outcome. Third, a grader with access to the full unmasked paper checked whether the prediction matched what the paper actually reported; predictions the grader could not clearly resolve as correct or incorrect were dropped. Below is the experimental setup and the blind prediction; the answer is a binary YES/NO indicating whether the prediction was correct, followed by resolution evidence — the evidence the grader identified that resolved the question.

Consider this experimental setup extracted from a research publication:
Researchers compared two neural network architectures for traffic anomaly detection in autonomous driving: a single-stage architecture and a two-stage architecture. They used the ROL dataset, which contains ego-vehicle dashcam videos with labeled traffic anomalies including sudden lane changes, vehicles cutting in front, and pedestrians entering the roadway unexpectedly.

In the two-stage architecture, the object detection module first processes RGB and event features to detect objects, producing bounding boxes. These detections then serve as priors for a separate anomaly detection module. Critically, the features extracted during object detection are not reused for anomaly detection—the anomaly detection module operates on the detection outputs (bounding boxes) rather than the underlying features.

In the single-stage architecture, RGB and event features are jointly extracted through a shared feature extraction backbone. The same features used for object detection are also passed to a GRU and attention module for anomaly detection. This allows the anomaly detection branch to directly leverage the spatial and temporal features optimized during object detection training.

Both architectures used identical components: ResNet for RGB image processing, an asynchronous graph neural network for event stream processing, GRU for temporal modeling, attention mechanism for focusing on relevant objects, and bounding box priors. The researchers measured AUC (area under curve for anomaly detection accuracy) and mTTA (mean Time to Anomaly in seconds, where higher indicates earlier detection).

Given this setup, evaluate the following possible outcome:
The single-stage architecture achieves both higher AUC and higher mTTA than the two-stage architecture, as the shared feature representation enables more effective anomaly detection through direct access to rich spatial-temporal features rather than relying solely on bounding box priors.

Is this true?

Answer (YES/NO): YES